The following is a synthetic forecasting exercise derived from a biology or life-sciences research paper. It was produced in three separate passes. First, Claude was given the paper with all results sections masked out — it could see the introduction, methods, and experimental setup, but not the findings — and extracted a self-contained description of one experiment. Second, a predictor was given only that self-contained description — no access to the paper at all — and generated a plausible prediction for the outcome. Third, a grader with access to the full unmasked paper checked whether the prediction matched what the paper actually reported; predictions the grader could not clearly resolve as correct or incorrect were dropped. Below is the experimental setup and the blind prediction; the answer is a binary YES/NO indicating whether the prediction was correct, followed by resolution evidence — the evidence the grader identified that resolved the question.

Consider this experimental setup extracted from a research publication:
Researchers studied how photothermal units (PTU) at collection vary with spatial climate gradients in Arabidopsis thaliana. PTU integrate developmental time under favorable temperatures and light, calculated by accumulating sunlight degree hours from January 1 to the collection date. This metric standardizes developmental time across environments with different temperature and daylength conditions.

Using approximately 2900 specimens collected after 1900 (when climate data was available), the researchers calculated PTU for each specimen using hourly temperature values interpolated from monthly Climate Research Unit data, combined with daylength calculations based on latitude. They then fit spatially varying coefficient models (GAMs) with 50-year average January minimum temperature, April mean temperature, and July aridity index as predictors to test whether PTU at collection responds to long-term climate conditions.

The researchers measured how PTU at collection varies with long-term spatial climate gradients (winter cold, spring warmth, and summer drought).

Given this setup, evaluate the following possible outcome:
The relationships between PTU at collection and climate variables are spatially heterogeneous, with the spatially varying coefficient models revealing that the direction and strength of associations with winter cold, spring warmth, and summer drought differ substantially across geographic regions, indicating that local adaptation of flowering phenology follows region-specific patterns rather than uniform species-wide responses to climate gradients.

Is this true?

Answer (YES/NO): YES